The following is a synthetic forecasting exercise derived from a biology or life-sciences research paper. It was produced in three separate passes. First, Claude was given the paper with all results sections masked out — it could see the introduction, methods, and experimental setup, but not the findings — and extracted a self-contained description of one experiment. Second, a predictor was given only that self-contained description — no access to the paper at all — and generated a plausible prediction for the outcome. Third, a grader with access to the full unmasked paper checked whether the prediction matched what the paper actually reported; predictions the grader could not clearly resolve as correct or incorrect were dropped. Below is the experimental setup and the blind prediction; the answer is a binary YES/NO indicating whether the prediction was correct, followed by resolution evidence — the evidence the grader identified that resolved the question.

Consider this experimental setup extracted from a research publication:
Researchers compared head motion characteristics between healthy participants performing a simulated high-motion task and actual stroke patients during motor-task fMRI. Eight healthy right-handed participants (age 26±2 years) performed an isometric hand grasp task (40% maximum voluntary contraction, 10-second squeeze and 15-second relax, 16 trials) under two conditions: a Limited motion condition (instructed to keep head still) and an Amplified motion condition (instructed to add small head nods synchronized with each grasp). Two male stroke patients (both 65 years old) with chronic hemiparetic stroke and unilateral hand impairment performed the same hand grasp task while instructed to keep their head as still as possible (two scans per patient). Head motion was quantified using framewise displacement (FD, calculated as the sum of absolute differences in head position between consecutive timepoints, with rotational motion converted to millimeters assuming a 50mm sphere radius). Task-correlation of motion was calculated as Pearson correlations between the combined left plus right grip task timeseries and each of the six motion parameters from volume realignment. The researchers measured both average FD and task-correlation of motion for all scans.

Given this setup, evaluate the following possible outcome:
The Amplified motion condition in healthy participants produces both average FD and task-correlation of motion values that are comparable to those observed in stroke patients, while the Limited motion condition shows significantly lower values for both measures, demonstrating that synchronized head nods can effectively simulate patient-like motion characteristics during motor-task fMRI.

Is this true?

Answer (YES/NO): NO